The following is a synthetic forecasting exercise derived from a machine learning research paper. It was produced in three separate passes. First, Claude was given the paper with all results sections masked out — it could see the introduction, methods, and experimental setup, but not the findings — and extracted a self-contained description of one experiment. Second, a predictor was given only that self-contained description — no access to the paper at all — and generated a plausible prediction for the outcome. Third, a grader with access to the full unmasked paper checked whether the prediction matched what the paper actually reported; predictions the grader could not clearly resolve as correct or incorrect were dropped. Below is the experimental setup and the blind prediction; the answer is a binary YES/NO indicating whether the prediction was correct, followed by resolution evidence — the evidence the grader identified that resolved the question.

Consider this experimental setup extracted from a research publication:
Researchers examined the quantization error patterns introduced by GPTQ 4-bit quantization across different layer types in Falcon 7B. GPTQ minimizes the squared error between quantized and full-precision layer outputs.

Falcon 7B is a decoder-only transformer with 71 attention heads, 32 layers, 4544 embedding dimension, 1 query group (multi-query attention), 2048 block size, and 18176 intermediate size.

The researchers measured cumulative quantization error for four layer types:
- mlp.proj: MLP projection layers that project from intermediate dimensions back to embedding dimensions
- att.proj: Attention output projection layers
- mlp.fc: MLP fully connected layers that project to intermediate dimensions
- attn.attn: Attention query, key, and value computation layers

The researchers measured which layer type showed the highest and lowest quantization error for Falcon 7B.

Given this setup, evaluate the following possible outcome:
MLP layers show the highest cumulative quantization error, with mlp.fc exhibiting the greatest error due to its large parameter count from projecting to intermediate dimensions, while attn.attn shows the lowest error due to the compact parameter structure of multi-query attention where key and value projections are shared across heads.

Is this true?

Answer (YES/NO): NO